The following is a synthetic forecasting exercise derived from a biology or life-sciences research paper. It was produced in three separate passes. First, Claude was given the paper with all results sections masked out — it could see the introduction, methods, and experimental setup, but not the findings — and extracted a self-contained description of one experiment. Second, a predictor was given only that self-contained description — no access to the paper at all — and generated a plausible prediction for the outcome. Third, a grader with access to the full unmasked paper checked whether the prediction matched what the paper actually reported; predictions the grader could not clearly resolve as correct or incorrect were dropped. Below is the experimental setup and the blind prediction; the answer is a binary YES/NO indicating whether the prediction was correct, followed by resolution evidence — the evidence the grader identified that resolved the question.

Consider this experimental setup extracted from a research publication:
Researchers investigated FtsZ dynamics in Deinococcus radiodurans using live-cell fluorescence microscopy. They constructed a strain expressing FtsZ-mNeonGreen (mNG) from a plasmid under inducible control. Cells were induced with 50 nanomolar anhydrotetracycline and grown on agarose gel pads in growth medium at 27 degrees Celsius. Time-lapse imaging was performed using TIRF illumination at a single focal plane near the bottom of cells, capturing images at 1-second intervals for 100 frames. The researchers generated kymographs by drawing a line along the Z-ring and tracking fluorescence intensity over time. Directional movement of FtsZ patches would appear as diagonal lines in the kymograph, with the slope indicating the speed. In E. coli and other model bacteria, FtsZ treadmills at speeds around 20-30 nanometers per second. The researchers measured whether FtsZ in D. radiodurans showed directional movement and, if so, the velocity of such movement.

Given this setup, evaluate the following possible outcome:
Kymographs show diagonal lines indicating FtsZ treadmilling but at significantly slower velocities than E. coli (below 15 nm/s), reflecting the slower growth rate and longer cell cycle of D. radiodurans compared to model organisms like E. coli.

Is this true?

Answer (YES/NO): NO